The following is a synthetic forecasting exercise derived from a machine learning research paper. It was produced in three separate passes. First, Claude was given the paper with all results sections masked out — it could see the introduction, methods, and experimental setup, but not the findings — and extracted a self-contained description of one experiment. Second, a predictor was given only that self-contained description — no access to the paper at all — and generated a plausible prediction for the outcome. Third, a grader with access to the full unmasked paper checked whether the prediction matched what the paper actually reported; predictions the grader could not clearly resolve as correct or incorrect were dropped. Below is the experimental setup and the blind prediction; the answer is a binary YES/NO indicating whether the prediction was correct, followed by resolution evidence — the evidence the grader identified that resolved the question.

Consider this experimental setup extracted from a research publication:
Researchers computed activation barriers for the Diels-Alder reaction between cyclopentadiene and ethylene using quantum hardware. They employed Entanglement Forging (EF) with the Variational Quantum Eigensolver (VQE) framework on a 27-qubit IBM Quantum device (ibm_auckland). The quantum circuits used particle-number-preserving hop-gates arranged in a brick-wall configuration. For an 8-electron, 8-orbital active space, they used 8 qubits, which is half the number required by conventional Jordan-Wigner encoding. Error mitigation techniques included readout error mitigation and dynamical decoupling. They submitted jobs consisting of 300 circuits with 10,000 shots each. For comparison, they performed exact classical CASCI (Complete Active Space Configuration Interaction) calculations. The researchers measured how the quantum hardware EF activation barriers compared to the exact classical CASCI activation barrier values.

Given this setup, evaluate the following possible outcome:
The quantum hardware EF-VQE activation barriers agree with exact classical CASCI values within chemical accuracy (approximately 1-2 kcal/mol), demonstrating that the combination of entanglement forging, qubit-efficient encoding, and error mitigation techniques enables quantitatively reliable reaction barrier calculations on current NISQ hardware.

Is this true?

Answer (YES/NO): NO